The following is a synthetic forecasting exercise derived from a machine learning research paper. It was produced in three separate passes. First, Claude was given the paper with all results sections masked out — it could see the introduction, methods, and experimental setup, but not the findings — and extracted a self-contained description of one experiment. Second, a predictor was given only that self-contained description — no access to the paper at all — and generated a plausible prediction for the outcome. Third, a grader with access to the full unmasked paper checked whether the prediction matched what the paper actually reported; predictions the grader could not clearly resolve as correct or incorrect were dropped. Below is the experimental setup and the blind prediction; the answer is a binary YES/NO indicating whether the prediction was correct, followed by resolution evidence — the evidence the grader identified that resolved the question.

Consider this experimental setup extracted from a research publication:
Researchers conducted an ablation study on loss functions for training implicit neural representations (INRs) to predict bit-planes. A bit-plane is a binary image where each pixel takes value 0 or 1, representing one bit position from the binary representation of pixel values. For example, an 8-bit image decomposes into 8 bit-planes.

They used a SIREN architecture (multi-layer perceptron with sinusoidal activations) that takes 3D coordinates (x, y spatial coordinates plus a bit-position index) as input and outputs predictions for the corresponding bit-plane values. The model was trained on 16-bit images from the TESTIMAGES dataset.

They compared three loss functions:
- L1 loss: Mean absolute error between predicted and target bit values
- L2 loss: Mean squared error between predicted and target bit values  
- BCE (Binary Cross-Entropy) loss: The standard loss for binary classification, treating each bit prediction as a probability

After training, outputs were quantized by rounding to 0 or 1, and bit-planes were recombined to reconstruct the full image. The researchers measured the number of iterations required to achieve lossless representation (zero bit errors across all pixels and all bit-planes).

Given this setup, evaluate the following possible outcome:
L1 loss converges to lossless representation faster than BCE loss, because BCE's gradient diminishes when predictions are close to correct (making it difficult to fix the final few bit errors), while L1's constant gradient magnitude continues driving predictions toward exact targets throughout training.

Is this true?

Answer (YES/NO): NO